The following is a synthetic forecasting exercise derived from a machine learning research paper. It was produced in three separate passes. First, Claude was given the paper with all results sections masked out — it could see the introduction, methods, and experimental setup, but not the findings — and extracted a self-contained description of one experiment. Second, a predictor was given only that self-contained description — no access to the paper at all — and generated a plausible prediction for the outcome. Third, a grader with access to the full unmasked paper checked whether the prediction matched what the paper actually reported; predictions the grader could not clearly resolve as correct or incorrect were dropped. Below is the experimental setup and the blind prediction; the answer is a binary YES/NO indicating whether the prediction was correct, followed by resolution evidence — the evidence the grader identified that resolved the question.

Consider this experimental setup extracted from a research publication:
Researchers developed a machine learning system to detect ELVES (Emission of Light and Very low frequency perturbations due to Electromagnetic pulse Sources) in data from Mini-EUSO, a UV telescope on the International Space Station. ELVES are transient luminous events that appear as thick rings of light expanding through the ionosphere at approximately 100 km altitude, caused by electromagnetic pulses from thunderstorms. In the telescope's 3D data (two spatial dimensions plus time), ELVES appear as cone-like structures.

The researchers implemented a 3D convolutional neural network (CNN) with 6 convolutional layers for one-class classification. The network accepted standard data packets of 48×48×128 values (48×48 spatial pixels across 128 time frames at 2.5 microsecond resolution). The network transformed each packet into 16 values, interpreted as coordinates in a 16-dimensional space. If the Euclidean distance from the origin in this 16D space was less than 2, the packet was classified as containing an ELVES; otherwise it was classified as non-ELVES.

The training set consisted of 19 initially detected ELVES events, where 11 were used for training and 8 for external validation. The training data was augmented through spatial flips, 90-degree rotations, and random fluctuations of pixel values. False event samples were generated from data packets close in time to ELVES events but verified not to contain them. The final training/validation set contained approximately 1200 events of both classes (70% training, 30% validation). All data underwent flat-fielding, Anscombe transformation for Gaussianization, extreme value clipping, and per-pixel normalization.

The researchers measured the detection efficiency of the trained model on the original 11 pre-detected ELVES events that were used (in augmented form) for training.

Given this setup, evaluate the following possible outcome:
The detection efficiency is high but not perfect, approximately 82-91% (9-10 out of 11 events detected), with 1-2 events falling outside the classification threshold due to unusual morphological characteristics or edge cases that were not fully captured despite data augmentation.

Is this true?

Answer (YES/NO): NO